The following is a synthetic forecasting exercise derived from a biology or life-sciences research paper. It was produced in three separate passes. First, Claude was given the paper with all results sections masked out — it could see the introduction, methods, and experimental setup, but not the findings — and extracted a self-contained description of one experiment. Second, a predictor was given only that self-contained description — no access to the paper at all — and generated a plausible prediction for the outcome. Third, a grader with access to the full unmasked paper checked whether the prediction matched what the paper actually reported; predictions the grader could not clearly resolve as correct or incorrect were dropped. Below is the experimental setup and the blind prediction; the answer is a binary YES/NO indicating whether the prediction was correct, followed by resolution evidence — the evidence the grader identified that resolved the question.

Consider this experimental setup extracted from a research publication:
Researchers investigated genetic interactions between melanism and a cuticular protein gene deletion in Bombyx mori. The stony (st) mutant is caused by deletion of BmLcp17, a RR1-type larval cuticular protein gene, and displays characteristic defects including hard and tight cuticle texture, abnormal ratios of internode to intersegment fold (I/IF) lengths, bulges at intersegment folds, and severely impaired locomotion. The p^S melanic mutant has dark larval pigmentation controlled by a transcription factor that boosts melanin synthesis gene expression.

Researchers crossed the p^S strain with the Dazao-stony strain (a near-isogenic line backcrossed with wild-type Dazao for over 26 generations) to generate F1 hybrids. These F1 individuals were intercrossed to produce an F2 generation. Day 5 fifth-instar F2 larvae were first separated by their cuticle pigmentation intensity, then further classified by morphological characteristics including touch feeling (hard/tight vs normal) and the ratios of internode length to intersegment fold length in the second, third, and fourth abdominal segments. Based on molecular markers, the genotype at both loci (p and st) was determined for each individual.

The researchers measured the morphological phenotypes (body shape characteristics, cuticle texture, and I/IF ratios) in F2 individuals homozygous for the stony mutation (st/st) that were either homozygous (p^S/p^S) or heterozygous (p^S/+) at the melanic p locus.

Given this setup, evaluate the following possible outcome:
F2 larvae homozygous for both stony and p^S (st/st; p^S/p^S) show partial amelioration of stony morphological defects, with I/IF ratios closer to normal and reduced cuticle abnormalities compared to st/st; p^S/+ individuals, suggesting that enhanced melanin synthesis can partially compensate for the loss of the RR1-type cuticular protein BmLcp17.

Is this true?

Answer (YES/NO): YES